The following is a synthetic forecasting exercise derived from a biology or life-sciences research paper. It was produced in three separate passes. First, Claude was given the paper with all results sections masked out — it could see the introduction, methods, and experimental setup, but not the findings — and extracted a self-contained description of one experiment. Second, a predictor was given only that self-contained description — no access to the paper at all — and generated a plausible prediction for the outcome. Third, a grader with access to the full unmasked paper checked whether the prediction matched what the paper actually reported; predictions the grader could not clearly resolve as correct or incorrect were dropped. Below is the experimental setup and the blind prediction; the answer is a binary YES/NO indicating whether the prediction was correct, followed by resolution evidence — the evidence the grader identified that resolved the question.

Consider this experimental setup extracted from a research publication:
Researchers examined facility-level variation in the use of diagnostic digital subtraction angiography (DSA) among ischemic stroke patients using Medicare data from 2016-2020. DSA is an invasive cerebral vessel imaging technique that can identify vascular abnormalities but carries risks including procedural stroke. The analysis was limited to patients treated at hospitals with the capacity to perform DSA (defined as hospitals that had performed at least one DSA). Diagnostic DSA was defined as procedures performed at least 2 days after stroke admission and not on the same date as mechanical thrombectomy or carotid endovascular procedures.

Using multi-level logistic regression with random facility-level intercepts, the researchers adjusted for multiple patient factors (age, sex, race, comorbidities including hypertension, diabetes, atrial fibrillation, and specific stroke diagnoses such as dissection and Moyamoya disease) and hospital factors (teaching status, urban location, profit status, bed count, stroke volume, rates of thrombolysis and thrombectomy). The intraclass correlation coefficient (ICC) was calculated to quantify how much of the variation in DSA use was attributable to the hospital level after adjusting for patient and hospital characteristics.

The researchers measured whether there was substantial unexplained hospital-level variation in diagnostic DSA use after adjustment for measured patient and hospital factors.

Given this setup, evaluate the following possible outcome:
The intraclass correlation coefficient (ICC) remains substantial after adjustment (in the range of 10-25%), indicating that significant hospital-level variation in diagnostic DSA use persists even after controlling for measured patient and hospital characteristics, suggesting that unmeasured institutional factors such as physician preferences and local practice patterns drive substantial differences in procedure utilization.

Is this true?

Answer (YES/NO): YES